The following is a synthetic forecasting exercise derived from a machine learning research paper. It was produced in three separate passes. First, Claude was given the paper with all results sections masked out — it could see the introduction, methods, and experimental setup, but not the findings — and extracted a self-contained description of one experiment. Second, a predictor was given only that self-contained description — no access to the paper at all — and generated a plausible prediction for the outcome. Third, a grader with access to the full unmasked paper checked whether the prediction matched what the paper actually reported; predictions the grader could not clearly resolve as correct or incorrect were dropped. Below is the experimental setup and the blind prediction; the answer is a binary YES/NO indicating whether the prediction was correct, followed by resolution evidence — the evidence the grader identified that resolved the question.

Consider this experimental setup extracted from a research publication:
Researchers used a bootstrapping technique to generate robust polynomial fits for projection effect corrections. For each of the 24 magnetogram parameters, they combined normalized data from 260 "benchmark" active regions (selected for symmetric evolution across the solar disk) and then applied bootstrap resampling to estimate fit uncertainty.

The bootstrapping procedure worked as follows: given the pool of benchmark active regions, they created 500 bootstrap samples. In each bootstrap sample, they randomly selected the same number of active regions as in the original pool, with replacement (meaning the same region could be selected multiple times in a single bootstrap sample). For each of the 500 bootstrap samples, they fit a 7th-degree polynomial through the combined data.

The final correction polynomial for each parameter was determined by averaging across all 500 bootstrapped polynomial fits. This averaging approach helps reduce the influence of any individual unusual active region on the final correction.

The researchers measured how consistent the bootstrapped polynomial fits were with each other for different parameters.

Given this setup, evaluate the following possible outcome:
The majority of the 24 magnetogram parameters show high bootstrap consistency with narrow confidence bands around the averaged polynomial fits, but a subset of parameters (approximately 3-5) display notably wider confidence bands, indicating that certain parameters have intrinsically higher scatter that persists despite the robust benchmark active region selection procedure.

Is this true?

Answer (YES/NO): NO